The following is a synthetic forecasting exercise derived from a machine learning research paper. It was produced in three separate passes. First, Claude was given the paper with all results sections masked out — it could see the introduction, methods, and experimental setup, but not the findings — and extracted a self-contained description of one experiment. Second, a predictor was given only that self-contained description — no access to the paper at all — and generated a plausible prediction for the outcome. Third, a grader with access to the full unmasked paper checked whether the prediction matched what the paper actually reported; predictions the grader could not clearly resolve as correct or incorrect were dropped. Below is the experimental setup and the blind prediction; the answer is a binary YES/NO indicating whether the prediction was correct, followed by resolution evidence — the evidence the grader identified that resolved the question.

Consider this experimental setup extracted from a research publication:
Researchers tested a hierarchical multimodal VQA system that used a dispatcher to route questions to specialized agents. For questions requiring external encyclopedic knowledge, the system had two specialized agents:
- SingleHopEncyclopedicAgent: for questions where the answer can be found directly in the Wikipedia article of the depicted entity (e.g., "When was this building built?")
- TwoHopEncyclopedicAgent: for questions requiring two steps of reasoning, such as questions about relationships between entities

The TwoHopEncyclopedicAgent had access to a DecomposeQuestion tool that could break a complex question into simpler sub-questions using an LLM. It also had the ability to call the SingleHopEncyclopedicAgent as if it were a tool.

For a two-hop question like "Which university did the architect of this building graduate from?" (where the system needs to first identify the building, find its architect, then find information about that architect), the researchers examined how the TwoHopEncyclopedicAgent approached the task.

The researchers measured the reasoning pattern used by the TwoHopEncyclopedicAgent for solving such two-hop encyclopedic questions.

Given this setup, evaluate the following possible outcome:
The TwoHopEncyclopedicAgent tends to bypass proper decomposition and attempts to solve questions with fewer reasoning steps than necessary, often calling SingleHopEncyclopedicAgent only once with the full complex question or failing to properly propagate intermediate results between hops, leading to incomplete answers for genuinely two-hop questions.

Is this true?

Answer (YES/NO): NO